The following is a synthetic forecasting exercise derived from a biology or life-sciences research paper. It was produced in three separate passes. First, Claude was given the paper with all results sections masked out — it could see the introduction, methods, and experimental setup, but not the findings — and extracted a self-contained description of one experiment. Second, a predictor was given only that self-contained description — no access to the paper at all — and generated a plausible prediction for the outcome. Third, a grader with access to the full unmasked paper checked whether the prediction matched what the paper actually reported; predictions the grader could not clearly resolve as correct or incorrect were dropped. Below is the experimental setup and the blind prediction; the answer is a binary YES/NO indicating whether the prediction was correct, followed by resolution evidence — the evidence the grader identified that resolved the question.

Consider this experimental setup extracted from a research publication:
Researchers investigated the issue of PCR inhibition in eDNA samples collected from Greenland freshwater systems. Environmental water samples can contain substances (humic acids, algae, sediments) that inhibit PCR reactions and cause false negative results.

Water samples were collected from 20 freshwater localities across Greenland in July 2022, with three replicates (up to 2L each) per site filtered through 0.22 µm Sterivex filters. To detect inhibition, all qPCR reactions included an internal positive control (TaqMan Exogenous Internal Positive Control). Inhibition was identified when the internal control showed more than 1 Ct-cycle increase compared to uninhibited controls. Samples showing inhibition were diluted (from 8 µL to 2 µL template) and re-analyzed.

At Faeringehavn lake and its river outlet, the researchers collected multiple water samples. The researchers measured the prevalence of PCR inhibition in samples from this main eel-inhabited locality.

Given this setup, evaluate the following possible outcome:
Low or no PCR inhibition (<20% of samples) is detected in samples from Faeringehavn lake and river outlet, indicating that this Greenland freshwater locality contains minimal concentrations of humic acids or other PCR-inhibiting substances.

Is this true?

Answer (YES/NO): NO